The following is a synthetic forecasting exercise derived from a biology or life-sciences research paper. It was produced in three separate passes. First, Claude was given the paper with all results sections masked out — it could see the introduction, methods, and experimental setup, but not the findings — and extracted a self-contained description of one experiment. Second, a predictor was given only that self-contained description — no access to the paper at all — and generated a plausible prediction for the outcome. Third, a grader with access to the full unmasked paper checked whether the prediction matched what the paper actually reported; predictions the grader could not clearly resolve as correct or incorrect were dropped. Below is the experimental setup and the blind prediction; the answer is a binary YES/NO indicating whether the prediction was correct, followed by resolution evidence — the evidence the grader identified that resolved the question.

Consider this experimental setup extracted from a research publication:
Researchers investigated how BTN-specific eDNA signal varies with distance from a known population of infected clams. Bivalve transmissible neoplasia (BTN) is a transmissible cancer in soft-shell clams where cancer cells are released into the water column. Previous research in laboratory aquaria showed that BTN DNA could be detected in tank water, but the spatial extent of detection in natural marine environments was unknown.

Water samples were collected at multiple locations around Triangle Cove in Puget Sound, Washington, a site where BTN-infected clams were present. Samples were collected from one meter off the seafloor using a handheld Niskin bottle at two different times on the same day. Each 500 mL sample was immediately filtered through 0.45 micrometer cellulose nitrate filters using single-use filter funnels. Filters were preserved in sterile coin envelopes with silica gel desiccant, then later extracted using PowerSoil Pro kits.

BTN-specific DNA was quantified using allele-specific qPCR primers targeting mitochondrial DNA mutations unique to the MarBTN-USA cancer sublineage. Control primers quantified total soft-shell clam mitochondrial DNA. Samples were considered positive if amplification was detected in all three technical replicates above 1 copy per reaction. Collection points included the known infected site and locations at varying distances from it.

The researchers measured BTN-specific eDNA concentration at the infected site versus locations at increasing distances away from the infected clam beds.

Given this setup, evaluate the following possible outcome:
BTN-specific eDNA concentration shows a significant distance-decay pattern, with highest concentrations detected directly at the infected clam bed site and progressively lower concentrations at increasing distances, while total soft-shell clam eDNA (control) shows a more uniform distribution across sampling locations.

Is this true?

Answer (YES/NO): NO